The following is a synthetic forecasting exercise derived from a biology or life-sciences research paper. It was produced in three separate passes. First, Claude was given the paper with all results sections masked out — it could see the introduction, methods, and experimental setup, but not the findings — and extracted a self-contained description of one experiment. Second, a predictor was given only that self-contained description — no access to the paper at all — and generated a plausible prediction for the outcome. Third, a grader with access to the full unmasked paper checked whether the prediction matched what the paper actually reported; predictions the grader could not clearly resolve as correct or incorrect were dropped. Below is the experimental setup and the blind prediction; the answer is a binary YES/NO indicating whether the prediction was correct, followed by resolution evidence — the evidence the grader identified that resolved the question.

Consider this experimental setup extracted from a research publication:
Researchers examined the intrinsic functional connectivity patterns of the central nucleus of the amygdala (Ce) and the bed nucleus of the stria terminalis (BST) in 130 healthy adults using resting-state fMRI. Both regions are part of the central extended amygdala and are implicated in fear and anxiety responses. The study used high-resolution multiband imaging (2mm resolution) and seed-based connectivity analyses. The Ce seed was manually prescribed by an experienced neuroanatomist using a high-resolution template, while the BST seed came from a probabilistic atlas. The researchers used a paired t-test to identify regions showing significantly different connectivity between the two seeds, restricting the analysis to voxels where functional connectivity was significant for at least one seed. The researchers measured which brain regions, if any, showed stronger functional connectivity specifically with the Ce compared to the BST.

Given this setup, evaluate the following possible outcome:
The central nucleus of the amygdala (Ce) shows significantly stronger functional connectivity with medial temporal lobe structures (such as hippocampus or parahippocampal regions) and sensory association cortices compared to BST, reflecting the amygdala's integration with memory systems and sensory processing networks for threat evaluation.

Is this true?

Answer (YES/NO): NO